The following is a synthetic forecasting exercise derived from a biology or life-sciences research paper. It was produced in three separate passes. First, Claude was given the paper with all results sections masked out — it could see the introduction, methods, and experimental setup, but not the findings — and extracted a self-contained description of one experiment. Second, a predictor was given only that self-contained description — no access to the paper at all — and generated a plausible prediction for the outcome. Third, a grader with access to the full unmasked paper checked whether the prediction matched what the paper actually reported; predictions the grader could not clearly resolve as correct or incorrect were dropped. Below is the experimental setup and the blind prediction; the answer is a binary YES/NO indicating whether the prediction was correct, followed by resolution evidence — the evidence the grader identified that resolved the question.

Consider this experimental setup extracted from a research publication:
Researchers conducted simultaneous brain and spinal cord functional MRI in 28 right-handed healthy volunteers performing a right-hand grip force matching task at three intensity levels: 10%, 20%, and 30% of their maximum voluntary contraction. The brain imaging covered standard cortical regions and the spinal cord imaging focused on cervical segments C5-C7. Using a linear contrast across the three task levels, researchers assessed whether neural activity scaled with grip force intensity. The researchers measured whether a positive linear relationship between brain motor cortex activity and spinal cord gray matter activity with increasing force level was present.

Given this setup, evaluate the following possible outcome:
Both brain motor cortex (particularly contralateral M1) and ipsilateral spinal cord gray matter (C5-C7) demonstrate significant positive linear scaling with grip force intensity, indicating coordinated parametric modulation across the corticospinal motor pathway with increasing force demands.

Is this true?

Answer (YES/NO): NO